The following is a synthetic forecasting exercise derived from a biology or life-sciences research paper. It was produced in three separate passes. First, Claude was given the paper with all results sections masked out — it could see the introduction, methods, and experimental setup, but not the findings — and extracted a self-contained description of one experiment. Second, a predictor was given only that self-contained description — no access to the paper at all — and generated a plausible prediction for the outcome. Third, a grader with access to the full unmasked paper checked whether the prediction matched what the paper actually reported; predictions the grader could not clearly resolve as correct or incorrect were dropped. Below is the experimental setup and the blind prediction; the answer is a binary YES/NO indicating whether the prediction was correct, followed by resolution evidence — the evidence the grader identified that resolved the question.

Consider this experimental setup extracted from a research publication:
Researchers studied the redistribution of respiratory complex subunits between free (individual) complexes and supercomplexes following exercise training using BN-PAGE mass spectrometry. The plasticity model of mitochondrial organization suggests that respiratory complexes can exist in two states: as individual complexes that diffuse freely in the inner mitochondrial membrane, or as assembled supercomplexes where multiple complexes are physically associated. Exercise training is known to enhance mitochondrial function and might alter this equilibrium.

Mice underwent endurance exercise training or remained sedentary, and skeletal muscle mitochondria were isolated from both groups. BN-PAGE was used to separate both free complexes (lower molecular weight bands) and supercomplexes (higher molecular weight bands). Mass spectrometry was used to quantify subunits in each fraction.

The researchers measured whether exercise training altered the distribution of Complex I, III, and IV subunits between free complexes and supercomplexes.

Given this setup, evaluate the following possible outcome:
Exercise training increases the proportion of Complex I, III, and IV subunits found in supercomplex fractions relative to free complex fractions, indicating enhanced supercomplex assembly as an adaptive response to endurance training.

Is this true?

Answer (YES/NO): NO